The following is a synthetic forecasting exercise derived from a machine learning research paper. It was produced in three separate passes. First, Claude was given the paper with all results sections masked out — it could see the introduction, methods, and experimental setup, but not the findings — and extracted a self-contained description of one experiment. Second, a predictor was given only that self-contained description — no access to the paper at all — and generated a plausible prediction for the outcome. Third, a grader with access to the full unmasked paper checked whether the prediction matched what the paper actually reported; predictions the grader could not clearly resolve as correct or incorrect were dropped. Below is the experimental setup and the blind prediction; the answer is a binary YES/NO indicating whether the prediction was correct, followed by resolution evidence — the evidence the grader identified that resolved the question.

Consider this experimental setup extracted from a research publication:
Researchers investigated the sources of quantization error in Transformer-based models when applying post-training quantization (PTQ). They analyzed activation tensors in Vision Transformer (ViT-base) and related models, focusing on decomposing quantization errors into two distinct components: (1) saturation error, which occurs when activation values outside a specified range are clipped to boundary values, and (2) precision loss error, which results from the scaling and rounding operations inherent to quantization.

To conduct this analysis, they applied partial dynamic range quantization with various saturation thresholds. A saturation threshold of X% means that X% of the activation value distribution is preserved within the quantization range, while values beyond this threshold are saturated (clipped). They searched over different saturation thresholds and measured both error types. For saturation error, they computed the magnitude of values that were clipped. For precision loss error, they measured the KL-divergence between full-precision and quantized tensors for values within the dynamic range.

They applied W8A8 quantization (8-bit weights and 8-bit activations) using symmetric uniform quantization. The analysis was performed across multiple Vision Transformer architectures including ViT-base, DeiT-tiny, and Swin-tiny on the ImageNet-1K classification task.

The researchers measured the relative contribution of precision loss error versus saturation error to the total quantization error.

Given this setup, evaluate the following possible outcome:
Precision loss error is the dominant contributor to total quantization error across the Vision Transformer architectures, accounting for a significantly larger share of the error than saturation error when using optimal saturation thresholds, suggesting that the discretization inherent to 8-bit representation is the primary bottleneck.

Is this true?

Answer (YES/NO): YES